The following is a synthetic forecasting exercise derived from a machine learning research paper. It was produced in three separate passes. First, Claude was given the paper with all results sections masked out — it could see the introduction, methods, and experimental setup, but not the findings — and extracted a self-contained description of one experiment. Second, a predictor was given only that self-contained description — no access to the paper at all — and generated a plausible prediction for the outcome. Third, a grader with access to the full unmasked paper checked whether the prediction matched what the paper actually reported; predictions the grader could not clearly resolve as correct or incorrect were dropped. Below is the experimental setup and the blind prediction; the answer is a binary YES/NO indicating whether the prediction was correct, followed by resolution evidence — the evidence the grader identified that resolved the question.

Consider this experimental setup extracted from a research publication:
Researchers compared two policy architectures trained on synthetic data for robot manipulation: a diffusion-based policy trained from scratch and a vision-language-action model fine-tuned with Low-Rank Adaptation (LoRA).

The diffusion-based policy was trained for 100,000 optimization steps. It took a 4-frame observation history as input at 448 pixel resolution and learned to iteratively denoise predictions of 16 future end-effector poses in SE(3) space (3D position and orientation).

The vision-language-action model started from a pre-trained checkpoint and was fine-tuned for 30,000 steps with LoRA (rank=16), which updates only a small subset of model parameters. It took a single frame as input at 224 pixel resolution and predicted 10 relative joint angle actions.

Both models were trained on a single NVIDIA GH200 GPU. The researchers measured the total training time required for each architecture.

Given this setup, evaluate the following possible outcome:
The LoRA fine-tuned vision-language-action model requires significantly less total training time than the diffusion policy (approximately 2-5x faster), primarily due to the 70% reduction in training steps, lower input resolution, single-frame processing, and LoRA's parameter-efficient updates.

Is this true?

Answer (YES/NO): NO